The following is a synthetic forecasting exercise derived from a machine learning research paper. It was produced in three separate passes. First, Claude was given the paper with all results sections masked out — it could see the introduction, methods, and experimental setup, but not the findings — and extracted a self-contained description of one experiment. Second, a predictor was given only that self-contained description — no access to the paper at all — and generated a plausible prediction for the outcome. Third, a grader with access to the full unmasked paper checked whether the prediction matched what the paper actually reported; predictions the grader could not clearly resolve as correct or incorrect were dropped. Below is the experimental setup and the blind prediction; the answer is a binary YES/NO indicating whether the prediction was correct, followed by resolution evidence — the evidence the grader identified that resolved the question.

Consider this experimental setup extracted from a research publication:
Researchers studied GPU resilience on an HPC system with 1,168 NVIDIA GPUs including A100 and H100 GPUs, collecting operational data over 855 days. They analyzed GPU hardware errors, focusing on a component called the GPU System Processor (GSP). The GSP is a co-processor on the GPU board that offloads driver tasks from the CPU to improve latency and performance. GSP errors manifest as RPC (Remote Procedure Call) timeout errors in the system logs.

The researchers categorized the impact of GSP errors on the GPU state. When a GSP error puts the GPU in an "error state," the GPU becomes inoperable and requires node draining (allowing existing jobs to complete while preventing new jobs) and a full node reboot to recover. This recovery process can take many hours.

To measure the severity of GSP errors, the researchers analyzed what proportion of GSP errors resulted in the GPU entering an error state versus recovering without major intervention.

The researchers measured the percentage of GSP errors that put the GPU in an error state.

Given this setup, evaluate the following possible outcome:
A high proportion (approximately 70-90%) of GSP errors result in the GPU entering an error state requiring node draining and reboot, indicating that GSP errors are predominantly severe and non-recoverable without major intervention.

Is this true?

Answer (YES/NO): NO